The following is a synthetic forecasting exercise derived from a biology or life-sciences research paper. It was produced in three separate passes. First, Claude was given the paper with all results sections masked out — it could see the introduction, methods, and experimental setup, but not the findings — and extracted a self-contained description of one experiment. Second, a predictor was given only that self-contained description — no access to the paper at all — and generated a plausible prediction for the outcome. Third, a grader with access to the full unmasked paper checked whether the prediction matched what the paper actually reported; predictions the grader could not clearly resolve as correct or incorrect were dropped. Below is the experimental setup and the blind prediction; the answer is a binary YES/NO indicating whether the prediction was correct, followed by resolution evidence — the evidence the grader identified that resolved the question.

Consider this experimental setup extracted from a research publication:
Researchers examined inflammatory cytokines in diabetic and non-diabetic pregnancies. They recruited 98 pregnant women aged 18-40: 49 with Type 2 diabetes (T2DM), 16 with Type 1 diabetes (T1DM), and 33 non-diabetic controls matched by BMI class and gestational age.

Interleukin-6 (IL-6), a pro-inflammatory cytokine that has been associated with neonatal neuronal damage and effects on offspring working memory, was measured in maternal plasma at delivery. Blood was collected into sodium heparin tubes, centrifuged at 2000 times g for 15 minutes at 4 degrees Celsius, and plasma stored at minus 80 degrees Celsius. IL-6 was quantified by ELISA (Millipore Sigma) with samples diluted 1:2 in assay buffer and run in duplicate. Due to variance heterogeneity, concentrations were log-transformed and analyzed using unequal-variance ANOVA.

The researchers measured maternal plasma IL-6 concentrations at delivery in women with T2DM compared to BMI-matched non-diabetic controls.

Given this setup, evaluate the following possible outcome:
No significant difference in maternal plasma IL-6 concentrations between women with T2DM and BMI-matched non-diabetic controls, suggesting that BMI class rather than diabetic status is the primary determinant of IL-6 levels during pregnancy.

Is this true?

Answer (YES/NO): YES